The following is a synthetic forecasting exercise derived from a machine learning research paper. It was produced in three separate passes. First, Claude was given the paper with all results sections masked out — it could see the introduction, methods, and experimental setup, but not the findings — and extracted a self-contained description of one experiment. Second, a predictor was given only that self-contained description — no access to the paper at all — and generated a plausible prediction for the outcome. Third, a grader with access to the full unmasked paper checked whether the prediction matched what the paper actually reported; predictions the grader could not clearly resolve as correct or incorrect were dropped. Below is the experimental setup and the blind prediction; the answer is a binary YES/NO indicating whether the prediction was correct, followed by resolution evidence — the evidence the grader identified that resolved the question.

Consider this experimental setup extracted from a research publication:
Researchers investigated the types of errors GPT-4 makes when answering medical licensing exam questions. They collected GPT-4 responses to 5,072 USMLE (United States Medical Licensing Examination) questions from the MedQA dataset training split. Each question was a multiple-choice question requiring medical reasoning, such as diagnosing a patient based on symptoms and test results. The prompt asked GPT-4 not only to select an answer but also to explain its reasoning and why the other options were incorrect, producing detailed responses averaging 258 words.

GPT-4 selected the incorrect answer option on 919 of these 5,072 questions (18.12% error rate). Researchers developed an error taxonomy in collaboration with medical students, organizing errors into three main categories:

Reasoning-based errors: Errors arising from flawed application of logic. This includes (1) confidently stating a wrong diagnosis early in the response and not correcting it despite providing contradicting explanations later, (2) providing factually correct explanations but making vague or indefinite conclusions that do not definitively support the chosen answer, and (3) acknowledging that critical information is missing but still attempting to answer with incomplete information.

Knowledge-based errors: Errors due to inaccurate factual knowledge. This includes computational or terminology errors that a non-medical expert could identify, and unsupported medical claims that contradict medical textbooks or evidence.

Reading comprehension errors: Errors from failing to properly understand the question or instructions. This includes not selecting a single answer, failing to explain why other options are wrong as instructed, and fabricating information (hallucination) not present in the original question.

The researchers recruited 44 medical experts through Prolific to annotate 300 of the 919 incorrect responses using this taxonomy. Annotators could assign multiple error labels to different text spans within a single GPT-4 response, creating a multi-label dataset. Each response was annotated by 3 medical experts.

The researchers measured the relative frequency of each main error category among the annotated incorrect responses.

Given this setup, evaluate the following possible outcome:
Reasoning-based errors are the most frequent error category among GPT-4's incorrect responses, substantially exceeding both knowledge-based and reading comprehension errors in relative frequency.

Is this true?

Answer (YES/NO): YES